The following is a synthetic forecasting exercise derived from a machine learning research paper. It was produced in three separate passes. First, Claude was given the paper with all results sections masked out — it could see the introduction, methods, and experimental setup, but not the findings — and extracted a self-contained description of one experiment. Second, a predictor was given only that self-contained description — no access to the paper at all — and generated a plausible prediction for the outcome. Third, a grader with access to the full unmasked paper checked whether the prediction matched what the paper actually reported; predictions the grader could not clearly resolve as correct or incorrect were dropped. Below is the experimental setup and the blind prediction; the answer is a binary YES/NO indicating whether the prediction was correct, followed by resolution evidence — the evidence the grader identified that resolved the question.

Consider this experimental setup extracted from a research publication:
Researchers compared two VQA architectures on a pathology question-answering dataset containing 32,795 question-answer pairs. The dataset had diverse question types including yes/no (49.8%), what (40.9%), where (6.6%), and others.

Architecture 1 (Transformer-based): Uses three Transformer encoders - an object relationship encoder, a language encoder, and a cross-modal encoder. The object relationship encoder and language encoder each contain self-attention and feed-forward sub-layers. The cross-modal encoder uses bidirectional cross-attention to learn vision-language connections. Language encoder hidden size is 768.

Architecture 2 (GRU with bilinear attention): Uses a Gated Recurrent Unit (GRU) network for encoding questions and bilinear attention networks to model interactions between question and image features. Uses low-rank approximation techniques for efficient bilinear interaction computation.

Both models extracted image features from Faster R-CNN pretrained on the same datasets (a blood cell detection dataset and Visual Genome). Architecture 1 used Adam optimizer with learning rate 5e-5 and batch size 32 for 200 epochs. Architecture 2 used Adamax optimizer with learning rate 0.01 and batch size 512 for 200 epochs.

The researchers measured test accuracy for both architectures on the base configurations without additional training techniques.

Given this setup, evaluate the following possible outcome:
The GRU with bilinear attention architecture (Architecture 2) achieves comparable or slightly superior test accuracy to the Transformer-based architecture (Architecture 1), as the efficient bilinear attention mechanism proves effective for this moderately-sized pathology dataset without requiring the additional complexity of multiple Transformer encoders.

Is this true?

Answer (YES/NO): NO